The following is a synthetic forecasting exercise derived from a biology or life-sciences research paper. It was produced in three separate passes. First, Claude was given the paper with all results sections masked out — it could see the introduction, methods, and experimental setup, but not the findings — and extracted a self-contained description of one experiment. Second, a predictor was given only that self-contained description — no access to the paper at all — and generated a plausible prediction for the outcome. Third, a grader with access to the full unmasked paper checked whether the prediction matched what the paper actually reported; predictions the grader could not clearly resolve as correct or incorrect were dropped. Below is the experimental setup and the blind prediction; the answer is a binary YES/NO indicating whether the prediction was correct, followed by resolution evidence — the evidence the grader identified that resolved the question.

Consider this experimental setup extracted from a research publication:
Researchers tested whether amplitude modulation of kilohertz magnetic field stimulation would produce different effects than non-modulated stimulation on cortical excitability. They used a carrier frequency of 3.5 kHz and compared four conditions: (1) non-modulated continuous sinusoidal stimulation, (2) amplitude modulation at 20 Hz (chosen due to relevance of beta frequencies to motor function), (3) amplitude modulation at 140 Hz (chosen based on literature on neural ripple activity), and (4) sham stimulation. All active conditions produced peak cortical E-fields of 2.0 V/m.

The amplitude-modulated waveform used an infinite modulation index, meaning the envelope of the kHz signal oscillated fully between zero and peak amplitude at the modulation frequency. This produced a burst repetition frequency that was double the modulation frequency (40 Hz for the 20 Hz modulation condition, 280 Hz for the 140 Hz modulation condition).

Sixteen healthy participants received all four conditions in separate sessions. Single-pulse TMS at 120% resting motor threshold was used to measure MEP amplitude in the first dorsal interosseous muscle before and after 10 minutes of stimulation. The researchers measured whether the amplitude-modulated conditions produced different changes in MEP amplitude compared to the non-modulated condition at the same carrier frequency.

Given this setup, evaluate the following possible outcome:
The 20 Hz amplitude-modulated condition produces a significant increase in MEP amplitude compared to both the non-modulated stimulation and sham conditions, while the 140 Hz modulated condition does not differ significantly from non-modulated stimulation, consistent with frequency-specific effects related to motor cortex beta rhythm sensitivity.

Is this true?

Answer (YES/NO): NO